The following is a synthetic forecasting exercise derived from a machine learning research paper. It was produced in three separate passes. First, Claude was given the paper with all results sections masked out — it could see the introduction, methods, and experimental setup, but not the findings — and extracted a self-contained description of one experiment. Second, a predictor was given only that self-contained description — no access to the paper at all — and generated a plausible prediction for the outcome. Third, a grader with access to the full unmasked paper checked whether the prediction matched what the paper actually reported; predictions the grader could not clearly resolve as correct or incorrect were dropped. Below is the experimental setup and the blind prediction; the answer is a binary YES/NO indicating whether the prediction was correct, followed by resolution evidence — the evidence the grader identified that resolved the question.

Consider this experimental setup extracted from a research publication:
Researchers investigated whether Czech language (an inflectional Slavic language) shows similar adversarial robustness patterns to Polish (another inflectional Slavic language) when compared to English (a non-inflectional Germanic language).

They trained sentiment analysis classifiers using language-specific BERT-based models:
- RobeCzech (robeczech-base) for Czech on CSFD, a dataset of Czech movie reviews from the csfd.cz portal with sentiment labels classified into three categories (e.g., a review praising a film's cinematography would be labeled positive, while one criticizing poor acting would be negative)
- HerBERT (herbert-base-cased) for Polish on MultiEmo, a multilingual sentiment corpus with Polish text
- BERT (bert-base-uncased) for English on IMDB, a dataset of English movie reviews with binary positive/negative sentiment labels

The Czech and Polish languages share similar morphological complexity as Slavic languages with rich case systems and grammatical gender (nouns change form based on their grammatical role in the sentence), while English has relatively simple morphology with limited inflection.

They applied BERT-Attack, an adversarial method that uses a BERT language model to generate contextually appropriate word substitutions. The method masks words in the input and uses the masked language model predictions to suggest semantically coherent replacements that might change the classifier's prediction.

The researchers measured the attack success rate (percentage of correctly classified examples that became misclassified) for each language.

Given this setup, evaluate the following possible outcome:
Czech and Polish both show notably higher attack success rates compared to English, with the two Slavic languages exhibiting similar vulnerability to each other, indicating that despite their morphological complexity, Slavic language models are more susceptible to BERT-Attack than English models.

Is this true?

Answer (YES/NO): NO